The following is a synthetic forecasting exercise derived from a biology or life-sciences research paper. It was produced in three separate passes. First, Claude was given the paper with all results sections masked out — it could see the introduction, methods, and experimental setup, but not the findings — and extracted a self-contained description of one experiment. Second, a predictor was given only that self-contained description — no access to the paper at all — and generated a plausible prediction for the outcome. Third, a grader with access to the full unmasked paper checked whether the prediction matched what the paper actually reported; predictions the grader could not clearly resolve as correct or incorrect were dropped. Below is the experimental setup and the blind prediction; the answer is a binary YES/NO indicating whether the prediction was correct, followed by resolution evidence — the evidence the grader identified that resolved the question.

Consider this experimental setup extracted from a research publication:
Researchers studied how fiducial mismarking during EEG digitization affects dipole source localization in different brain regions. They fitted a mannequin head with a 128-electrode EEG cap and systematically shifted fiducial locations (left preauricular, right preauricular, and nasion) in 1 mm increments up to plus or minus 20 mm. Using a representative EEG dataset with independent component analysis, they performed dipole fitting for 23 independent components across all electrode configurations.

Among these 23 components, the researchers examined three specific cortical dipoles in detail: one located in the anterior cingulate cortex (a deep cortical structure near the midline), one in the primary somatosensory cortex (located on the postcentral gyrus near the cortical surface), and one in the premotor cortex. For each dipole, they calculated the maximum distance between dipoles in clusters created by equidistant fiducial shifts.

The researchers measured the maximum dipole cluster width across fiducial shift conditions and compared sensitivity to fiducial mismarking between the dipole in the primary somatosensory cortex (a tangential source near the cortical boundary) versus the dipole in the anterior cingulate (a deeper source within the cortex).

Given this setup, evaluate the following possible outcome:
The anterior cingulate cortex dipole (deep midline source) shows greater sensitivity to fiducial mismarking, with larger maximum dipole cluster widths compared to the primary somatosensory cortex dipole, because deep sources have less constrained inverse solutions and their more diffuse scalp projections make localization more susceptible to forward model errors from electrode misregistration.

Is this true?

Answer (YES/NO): NO